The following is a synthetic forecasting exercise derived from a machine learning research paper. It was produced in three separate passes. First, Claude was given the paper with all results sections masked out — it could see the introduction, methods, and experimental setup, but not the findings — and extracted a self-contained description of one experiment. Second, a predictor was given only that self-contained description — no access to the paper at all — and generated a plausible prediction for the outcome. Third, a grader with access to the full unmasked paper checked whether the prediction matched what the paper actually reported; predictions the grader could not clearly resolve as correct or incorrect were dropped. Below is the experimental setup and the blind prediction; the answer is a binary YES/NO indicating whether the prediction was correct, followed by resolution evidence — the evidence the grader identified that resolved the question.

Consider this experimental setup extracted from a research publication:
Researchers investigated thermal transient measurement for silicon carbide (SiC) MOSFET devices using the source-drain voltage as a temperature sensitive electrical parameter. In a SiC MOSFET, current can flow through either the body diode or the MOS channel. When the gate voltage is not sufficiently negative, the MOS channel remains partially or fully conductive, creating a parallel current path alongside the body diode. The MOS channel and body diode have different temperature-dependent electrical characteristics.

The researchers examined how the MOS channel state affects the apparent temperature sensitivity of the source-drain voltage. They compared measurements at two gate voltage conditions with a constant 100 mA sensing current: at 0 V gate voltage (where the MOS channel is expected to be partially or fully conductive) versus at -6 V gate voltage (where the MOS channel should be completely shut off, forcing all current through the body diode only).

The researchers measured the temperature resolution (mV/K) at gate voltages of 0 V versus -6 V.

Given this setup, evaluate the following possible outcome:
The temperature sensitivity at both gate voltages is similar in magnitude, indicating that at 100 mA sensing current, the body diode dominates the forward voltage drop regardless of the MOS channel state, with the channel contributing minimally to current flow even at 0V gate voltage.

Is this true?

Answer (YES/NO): NO